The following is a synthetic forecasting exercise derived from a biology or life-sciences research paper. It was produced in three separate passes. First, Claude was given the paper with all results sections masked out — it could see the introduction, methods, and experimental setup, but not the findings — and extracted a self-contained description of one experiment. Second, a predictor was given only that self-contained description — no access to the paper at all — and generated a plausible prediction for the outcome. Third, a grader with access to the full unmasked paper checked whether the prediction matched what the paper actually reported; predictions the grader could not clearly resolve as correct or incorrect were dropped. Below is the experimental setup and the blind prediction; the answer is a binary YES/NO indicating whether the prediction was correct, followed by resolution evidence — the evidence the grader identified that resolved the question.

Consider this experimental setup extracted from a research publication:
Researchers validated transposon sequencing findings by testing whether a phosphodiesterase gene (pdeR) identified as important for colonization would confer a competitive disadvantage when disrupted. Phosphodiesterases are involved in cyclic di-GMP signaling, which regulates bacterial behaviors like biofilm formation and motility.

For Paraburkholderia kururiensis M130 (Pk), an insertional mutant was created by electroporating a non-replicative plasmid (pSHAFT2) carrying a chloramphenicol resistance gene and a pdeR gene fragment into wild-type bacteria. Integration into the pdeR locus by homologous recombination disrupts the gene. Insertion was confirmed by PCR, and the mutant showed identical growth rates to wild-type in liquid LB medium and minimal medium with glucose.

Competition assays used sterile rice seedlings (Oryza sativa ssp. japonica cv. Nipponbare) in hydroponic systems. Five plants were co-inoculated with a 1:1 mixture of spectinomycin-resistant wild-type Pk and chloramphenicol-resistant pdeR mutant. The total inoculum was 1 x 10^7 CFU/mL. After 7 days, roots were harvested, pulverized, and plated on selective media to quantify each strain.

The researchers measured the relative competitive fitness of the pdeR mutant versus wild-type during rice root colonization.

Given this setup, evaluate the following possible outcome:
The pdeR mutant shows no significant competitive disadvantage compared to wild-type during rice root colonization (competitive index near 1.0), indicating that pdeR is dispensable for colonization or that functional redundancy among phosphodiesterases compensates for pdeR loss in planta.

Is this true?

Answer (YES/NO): NO